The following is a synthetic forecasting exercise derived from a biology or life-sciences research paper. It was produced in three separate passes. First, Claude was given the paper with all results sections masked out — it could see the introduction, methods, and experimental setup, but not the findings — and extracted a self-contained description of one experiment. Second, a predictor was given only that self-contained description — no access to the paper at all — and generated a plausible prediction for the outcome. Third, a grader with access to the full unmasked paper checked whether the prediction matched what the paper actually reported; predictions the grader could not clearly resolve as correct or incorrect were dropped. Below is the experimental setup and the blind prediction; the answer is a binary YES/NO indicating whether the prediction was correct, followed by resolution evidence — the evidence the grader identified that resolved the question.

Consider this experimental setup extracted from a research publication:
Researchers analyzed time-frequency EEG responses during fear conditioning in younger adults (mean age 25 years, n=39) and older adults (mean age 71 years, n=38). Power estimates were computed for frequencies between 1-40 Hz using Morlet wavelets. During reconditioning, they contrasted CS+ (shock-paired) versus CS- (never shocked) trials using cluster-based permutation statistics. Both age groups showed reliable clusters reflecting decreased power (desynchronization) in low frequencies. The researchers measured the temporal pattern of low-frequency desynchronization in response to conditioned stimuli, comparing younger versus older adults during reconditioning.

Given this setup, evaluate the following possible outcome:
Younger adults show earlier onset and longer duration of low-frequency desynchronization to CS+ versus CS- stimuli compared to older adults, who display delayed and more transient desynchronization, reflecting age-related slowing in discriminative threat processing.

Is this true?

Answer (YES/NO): NO